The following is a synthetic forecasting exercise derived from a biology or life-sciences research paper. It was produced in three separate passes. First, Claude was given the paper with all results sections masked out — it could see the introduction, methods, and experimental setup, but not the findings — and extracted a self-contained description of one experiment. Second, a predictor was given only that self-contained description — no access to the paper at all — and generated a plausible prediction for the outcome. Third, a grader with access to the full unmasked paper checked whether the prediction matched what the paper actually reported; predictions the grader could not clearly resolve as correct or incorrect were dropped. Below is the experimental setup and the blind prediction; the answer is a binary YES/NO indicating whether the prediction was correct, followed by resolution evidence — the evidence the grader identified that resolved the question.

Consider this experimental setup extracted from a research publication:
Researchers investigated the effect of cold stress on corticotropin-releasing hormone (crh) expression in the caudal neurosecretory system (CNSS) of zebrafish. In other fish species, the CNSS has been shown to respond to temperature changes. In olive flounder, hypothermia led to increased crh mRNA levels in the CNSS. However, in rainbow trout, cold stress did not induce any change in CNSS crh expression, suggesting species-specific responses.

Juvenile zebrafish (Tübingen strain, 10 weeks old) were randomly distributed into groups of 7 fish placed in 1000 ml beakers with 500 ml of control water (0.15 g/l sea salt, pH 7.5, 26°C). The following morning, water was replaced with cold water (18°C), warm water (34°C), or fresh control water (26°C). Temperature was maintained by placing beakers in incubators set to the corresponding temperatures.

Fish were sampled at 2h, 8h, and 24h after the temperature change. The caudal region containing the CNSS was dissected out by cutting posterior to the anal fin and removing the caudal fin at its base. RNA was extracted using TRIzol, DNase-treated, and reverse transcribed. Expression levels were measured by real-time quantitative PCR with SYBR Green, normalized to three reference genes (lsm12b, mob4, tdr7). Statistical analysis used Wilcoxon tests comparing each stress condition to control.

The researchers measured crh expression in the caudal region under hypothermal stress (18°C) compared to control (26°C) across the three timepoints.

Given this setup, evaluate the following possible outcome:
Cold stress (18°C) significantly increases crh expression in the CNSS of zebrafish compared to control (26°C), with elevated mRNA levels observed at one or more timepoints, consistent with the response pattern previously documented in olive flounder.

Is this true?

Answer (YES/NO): YES